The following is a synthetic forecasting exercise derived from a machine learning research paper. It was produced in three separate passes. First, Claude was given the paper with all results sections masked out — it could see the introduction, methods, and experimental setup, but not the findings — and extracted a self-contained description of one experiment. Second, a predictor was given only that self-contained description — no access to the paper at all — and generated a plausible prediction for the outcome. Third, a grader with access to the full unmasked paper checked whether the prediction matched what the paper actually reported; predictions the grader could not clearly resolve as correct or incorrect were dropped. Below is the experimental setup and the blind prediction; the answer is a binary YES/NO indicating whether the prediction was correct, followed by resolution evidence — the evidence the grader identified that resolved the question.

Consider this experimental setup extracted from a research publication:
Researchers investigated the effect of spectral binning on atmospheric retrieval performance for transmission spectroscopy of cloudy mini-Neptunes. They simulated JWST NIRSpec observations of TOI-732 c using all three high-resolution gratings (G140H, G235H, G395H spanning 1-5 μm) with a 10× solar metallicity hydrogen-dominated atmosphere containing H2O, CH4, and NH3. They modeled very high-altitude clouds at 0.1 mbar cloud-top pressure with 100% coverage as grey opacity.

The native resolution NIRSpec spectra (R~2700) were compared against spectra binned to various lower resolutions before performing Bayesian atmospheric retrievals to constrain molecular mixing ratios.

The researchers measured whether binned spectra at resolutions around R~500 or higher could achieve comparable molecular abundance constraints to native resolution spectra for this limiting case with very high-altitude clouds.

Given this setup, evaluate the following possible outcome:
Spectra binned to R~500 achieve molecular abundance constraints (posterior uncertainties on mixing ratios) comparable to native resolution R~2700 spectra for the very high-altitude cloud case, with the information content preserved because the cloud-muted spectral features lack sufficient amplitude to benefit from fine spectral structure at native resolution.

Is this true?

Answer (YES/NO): NO